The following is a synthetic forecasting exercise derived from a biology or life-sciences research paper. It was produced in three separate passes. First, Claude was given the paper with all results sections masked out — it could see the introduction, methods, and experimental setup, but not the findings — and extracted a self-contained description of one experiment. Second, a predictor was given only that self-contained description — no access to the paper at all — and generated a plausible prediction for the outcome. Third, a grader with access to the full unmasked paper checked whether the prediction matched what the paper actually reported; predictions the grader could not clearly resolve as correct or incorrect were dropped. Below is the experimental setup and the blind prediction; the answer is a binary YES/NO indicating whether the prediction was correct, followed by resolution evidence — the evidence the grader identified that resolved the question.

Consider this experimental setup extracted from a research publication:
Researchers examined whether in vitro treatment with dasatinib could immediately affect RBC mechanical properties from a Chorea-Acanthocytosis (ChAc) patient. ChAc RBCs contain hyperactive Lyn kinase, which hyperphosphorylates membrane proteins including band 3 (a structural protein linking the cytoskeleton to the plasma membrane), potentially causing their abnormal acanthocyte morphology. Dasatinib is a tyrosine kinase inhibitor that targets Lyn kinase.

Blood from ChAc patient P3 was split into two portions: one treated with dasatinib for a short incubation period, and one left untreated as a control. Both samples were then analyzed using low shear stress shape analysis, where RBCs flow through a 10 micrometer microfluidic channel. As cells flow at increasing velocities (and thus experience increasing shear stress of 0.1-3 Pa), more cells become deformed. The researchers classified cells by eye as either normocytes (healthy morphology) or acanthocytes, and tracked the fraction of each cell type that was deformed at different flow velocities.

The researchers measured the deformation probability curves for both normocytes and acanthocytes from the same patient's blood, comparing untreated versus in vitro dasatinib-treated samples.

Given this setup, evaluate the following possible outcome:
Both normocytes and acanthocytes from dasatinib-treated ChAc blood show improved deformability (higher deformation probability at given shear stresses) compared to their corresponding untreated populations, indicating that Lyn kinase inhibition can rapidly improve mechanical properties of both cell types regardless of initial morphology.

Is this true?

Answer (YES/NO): NO